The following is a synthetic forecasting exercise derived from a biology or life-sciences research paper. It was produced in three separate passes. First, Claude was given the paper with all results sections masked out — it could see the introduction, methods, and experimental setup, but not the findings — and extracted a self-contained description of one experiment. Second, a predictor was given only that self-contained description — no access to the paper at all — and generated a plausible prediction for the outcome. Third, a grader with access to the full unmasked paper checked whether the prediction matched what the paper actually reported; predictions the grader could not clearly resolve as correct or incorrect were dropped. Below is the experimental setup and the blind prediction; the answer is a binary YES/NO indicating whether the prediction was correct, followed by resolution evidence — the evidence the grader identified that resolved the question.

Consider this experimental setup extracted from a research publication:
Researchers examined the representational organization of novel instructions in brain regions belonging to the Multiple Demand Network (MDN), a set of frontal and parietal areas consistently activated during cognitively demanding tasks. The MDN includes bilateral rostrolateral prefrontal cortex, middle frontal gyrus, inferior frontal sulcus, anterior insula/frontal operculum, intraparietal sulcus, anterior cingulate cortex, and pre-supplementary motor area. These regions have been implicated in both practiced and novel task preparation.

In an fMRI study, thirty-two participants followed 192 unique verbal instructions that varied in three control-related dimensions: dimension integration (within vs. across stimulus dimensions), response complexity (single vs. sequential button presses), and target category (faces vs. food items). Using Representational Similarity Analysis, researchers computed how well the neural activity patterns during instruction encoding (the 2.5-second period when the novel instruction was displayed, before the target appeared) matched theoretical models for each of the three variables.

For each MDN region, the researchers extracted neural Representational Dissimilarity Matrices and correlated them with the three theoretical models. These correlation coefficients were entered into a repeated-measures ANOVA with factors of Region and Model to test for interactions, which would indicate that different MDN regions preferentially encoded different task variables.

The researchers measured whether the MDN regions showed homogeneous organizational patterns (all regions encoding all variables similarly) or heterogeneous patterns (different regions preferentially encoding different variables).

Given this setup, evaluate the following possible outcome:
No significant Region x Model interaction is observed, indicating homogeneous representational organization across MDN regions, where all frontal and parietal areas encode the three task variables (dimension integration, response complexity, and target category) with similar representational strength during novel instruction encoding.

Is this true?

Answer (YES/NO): NO